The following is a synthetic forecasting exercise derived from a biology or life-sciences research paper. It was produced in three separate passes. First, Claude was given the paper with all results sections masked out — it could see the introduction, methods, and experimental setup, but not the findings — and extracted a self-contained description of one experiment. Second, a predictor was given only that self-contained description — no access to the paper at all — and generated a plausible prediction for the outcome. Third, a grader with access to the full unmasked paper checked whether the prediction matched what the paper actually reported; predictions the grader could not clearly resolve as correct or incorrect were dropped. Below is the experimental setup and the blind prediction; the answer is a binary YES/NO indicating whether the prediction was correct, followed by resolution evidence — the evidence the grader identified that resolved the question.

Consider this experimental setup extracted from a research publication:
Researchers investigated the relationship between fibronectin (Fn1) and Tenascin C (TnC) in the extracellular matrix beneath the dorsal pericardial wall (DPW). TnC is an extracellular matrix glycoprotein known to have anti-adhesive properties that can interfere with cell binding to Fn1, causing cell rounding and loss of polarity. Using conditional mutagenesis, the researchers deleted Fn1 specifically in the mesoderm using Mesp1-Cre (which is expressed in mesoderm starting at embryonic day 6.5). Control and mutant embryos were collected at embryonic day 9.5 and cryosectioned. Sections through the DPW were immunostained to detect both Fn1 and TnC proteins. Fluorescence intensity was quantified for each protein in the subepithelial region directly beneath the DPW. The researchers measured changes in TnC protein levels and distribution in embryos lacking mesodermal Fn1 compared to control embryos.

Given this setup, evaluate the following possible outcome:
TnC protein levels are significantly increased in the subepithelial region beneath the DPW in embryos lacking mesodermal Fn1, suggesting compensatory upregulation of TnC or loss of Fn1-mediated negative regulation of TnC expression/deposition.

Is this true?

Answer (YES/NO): YES